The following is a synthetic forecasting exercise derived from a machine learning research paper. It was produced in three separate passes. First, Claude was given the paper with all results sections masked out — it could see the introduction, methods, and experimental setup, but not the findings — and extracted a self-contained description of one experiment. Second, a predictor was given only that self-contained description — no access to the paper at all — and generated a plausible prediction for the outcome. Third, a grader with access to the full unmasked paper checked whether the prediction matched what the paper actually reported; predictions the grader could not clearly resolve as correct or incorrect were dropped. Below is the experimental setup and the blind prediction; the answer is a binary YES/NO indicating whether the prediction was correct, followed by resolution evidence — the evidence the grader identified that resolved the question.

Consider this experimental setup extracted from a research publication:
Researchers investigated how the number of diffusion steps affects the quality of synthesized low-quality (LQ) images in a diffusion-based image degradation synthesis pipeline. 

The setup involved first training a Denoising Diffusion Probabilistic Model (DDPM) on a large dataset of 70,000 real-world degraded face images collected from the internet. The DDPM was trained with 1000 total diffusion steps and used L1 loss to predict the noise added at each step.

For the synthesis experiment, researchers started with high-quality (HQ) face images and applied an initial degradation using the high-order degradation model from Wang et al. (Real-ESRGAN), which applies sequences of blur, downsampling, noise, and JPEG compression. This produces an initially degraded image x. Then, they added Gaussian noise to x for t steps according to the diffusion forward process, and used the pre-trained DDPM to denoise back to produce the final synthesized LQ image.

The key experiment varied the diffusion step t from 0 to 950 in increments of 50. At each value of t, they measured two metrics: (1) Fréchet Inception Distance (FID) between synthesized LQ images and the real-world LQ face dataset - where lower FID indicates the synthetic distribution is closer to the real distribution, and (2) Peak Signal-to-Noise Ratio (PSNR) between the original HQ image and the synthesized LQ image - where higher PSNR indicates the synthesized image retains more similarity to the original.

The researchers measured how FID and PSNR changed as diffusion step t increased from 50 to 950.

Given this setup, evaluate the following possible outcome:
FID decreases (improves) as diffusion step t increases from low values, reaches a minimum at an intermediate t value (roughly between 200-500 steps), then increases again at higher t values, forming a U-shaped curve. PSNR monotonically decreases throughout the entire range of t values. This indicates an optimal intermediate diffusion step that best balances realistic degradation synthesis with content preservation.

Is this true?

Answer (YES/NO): NO